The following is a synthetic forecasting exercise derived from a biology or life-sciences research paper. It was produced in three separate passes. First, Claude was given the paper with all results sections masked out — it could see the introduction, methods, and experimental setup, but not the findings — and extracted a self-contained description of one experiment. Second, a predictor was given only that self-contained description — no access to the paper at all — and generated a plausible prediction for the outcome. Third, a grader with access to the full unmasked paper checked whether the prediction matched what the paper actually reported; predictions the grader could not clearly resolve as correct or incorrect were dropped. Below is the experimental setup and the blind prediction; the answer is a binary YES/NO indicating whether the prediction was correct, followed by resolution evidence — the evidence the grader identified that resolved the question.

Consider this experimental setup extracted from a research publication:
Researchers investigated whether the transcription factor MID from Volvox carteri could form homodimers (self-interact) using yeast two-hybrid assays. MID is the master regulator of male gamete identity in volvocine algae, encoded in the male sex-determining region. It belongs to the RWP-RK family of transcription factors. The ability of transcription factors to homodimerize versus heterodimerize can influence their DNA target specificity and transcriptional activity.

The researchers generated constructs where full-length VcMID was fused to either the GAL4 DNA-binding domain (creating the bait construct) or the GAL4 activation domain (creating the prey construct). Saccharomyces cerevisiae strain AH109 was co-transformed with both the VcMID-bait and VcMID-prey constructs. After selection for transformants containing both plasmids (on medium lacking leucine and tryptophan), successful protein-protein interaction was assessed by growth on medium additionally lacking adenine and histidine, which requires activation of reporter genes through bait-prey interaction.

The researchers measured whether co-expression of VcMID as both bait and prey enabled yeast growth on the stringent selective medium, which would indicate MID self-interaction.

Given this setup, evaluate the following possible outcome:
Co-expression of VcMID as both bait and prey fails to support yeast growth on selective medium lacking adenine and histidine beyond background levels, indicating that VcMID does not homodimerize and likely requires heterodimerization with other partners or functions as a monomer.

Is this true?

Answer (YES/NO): YES